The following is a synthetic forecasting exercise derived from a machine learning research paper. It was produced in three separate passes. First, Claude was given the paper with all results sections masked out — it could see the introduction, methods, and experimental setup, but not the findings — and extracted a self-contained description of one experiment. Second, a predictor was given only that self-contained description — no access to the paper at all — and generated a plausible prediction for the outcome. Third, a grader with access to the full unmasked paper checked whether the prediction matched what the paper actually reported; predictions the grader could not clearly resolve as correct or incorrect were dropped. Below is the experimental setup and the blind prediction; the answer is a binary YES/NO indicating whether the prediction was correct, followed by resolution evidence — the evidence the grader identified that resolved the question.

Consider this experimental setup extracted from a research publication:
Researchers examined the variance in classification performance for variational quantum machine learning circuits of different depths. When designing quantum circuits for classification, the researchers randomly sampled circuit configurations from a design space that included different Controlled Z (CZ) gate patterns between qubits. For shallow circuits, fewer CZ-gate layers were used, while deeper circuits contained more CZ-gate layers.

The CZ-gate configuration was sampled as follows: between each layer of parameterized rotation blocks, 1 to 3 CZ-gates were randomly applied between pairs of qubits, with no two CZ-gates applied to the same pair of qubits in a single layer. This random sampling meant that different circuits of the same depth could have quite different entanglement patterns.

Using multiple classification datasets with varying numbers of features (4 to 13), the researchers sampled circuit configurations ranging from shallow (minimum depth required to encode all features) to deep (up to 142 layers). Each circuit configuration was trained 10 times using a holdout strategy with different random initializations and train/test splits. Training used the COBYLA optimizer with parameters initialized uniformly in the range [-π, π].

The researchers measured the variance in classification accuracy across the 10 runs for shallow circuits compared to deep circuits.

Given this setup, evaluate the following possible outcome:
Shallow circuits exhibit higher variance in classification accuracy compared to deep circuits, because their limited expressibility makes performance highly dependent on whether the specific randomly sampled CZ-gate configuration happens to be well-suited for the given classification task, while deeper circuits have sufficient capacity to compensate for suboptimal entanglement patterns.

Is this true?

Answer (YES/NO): NO